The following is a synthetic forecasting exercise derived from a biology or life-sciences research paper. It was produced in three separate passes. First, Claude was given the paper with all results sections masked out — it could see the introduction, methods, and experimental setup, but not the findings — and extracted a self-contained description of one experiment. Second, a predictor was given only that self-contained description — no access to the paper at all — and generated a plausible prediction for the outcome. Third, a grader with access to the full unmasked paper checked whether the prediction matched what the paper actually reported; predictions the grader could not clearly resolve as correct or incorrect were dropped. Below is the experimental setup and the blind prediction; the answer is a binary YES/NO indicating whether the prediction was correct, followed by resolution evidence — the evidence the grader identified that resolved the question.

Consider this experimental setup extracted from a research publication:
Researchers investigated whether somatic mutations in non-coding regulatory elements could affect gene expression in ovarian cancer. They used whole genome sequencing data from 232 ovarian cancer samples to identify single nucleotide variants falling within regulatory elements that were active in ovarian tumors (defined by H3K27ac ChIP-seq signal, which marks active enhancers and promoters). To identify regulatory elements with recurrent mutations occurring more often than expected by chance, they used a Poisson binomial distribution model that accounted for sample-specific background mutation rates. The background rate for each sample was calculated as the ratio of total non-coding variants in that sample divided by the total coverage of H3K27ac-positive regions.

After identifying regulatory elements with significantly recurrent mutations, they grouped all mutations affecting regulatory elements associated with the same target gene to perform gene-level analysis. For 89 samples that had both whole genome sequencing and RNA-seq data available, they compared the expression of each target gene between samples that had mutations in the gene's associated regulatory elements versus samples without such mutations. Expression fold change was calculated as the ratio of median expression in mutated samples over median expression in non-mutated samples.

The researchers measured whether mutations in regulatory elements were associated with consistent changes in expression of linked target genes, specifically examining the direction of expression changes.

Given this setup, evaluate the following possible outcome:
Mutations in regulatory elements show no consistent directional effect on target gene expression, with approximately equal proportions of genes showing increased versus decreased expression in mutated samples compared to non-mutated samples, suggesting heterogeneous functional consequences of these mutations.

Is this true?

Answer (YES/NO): NO